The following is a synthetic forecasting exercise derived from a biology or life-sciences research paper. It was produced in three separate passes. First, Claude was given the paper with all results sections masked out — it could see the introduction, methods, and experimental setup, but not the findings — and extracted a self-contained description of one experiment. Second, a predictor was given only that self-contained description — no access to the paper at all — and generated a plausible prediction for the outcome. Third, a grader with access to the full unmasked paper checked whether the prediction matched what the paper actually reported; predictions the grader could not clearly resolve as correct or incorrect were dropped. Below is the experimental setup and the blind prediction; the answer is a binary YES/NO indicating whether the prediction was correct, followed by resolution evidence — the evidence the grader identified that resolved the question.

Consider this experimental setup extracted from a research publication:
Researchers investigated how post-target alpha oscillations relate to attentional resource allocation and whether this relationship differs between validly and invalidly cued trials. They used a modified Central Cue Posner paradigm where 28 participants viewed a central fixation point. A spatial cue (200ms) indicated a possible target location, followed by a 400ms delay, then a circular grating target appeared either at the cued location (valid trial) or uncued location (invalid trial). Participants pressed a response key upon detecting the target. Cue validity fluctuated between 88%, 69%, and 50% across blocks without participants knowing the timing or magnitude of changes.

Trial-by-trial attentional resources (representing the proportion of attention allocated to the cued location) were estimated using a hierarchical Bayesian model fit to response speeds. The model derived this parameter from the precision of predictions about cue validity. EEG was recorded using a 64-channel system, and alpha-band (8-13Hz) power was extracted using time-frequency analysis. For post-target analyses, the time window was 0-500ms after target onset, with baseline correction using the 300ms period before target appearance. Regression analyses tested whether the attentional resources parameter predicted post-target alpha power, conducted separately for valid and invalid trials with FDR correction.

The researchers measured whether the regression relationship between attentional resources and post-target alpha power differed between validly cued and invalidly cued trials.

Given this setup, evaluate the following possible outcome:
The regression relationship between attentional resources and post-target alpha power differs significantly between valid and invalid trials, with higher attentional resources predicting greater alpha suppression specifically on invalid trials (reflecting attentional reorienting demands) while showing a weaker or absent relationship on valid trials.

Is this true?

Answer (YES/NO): NO